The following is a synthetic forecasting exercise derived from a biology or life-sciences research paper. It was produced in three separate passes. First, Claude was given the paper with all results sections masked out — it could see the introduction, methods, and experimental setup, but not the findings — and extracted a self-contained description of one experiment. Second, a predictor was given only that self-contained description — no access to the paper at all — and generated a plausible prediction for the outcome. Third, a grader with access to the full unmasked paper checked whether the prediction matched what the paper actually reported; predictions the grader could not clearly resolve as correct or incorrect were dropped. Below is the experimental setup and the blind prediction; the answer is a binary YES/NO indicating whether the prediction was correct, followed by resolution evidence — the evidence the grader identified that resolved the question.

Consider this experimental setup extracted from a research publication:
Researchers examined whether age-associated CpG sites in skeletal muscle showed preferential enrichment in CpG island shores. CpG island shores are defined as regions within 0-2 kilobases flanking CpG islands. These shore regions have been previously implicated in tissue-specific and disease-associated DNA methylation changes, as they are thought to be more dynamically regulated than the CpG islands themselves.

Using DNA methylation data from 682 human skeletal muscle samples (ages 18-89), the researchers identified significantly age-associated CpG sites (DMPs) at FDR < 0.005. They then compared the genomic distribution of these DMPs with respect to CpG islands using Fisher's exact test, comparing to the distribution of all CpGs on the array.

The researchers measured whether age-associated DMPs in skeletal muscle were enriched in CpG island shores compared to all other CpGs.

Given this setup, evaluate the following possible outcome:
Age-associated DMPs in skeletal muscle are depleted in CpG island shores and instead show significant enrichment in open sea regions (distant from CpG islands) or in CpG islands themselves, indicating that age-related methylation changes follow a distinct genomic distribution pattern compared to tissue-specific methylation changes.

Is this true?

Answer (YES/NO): NO